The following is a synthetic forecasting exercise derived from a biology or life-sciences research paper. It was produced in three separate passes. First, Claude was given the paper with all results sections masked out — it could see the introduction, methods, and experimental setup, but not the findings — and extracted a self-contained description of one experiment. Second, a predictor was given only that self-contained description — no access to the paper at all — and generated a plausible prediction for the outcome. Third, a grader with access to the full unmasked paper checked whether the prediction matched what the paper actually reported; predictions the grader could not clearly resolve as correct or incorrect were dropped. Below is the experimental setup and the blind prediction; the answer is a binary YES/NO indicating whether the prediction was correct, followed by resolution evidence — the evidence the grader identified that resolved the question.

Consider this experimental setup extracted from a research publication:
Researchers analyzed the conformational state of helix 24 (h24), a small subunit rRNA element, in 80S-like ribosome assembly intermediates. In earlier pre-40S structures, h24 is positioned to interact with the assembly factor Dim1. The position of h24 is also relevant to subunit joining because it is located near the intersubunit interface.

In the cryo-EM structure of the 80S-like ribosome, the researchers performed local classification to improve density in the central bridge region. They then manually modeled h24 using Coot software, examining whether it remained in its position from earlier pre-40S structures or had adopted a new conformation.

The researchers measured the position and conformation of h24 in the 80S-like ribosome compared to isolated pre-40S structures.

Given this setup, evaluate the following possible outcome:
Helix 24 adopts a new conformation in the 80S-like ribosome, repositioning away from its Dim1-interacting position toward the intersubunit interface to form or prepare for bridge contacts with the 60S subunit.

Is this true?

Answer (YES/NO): YES